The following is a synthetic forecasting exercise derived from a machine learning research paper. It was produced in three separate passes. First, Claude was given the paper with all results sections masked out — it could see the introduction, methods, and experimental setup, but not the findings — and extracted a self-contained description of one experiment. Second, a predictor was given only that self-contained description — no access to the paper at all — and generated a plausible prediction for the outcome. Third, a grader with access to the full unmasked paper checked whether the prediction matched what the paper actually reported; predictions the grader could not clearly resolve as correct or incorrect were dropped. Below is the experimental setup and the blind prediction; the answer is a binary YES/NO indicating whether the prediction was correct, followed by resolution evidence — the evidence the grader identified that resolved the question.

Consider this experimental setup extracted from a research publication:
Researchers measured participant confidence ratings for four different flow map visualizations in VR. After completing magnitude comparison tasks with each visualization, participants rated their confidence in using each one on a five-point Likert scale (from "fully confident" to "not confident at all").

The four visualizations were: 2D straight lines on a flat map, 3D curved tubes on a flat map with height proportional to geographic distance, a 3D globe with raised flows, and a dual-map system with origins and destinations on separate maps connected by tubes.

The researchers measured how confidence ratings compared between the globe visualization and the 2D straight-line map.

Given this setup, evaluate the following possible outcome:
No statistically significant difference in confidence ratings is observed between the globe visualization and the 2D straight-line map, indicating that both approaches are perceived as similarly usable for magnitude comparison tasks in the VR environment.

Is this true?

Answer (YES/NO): NO